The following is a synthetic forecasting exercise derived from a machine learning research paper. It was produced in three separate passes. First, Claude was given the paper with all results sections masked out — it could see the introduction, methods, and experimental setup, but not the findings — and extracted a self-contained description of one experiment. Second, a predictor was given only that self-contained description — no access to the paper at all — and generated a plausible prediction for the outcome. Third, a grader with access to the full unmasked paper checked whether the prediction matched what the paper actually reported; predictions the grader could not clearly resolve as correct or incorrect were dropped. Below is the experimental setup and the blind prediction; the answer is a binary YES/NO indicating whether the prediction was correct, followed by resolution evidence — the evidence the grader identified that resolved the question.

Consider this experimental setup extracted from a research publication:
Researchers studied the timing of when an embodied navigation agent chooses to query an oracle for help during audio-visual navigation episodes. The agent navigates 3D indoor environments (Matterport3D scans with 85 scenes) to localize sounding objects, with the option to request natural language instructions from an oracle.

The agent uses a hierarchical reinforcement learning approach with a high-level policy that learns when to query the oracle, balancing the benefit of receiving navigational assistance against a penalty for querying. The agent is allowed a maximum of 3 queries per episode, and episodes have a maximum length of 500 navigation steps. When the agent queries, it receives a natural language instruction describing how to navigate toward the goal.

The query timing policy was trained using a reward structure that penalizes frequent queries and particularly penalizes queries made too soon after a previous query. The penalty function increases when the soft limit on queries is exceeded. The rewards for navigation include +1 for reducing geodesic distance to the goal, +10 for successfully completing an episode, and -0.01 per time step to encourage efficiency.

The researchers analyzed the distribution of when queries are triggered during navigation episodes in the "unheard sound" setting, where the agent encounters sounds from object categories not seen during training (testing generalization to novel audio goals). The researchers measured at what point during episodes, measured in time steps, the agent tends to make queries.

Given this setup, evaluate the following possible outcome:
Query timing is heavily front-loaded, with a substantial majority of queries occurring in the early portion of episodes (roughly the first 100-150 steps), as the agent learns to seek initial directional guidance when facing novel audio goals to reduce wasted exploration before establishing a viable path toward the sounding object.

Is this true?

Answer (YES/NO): NO